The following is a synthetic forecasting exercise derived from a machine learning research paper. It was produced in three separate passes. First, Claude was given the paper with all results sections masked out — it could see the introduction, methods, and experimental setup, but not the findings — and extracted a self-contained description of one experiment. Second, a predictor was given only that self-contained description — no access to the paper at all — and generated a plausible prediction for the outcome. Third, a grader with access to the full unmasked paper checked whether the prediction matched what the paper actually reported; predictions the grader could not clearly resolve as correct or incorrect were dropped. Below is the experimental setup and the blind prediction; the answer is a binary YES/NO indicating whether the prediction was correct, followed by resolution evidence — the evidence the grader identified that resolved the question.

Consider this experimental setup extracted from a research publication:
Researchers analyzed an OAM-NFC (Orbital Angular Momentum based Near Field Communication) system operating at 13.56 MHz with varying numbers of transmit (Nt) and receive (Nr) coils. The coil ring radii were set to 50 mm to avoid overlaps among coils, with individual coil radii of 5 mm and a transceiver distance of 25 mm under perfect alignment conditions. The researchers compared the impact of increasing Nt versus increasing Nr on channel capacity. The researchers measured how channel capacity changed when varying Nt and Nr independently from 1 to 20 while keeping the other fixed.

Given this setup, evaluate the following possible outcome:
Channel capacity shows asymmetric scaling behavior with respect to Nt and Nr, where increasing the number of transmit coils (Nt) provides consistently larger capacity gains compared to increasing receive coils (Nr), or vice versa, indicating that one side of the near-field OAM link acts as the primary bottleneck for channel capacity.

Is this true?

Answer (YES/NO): YES